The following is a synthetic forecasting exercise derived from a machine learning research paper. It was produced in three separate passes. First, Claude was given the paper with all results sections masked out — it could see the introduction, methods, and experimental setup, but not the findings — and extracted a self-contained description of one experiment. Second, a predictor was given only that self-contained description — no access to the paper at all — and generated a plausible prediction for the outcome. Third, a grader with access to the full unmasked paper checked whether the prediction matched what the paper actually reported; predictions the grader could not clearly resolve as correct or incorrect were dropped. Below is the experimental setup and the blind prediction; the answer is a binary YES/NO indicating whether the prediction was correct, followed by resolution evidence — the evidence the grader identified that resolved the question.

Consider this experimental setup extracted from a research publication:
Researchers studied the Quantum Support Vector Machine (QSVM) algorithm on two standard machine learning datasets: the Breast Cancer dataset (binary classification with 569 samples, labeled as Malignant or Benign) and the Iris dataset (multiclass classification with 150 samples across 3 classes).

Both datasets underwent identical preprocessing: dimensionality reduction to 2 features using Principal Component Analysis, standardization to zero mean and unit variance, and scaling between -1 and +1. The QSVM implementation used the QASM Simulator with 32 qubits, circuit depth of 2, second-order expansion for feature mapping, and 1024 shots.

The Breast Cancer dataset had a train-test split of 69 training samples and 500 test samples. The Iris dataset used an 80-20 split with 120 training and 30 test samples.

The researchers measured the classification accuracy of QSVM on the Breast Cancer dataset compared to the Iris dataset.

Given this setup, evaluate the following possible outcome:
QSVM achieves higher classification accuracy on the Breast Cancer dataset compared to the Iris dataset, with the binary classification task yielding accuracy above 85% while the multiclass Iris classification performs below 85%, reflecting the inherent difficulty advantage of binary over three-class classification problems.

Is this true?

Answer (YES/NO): YES